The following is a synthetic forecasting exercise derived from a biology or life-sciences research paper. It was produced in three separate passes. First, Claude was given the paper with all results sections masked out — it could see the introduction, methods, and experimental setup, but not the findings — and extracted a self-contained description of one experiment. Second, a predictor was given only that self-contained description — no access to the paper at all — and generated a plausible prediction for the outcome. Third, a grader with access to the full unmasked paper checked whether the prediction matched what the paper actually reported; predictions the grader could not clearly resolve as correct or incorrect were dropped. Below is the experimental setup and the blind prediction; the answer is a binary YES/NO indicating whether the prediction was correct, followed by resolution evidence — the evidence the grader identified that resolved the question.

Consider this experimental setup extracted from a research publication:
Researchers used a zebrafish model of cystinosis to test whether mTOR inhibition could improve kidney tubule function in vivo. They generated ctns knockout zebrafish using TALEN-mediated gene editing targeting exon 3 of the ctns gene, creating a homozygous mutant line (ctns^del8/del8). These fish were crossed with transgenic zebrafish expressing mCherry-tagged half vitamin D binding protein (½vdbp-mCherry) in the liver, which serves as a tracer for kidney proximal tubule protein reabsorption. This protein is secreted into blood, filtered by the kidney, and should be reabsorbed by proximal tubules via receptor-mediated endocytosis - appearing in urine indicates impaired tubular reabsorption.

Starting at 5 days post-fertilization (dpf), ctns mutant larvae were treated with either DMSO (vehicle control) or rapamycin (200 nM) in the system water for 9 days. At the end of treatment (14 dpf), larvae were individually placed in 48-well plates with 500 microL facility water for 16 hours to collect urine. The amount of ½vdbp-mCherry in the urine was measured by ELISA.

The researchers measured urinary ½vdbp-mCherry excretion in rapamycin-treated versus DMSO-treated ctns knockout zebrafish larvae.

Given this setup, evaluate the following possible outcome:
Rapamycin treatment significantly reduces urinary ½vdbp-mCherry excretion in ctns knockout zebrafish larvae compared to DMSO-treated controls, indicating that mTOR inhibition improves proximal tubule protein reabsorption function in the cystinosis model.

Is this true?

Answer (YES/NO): YES